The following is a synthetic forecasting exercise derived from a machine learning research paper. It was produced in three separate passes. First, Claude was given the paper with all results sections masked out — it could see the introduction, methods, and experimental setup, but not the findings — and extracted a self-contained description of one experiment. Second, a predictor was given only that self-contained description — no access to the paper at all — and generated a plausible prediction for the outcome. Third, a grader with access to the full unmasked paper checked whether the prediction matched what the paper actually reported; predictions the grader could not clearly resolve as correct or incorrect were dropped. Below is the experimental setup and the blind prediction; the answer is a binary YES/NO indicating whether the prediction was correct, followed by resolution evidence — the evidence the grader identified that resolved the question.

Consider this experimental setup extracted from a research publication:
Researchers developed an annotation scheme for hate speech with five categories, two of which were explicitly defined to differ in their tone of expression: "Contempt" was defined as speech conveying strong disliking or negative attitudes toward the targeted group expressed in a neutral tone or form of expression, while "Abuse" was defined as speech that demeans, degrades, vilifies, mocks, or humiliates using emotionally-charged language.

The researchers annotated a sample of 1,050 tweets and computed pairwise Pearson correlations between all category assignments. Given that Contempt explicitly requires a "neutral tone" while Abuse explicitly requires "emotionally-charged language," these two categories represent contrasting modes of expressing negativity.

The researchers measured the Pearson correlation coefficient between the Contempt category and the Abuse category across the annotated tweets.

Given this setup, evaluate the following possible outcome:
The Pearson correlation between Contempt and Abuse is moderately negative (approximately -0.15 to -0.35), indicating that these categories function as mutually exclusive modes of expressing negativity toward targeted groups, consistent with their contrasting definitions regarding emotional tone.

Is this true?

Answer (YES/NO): NO